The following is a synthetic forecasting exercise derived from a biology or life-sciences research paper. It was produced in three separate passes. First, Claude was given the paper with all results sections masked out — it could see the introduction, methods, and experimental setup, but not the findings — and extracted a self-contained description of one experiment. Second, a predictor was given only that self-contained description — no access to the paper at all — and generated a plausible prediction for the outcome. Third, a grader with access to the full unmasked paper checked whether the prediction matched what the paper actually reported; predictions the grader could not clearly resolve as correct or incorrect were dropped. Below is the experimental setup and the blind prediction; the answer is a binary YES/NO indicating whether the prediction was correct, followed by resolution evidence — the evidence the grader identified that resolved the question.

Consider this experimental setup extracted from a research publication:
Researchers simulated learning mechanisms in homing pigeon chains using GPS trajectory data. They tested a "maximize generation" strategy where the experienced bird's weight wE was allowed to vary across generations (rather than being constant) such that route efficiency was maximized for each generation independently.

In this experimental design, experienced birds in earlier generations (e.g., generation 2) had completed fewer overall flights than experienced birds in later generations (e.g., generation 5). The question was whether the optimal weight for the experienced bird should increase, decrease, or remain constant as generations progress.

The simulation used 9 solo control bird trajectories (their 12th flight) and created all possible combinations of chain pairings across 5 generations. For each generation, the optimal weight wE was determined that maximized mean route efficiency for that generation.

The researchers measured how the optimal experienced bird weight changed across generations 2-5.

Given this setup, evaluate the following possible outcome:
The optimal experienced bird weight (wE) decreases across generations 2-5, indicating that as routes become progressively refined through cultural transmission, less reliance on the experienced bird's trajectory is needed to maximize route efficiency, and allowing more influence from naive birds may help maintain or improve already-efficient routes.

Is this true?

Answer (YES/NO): NO